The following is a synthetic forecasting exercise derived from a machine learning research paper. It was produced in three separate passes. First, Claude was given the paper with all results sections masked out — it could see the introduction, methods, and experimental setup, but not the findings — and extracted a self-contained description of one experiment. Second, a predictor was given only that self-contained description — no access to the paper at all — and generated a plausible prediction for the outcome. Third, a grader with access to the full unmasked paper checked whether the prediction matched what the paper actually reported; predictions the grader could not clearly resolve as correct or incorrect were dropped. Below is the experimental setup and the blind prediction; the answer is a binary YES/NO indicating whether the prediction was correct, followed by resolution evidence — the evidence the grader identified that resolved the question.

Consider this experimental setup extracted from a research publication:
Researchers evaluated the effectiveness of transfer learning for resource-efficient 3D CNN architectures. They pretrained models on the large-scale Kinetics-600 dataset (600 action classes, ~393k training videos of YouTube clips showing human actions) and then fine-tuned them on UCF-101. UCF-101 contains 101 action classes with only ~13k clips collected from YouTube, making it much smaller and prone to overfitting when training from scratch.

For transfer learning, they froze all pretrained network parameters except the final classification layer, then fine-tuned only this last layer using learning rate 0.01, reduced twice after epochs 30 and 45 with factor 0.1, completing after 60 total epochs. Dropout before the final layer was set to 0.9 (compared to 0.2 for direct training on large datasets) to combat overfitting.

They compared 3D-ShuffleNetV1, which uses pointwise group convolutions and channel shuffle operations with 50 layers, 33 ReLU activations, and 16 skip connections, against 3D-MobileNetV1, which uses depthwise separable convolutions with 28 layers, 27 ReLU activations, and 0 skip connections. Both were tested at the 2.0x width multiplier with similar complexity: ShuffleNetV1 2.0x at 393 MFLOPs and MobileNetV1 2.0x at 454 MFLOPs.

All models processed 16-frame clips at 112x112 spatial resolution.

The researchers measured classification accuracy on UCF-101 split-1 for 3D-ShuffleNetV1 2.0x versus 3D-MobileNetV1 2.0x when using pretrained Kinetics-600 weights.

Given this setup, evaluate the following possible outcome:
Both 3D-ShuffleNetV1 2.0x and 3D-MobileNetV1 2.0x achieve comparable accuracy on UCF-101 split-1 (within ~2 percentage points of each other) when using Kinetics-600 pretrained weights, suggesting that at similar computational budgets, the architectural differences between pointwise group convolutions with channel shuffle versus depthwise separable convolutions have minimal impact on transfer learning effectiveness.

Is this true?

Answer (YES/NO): NO